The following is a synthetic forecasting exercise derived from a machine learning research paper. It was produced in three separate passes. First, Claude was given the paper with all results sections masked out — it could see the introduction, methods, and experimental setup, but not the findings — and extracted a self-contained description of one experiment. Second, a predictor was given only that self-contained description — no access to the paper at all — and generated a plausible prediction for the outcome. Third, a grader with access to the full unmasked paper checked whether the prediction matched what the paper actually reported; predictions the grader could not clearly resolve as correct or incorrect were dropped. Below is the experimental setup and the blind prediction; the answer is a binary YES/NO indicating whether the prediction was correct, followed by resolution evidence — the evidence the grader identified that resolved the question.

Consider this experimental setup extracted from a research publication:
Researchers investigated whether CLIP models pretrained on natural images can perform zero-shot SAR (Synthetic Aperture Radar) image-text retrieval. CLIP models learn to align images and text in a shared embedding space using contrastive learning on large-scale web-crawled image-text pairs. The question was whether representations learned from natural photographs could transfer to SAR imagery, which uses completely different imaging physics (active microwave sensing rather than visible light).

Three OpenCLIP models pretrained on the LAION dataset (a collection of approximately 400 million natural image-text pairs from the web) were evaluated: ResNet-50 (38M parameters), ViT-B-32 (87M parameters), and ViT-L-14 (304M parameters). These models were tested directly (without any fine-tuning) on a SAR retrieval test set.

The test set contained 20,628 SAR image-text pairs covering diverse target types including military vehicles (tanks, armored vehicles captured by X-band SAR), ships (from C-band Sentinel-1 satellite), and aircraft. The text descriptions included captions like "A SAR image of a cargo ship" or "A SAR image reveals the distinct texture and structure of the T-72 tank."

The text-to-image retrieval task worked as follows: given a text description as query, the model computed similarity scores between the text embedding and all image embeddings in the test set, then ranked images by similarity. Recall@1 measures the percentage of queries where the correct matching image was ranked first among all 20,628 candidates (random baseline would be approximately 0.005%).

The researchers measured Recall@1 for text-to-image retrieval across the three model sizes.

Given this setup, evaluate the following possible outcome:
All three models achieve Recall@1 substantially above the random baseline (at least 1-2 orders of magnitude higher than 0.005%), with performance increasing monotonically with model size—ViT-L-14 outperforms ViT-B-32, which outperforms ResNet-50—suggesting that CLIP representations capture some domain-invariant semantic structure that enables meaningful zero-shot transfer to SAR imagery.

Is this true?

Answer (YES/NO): NO